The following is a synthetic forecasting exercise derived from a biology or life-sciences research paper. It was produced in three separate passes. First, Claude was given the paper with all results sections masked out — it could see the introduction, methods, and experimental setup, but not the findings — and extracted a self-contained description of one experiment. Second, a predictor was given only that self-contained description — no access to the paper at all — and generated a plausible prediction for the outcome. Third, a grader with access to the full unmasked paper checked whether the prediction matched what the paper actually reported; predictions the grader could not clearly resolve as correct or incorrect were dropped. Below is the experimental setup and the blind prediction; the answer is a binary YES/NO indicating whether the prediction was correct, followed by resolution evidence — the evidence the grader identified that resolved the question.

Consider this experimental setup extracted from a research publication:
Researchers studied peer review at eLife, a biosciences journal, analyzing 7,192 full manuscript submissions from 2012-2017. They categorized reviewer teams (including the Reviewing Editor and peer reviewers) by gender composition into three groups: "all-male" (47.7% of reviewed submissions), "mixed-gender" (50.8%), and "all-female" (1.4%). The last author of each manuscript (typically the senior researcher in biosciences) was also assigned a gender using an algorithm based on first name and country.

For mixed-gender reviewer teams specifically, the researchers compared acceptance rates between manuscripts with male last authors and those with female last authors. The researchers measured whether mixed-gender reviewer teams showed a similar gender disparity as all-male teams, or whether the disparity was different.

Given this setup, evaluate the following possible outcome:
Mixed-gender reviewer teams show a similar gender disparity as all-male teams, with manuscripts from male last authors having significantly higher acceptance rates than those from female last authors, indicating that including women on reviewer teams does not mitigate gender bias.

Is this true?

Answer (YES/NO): NO